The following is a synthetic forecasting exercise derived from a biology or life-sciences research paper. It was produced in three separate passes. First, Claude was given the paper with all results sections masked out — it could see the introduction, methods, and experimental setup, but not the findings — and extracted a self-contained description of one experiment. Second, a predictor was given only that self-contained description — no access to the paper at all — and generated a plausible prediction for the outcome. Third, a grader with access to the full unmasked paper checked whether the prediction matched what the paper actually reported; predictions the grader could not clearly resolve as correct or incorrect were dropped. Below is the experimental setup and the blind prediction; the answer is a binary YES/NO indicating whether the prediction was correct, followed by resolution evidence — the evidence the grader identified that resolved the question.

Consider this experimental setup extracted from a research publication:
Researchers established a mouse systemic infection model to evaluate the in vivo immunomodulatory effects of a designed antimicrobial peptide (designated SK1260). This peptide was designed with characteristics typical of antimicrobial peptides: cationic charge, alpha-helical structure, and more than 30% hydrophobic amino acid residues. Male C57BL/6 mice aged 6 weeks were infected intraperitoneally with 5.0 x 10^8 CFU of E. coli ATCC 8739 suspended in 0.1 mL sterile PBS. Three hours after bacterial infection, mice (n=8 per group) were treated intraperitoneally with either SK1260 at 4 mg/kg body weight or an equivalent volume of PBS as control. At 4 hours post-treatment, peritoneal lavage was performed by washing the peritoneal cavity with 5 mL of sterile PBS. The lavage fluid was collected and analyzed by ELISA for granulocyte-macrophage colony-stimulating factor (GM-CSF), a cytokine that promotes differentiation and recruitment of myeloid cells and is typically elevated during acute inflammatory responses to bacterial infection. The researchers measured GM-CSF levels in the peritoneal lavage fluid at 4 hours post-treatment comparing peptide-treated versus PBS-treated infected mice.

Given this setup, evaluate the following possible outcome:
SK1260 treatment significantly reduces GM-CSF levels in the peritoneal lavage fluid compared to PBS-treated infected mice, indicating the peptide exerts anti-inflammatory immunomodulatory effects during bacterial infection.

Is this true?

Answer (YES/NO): NO